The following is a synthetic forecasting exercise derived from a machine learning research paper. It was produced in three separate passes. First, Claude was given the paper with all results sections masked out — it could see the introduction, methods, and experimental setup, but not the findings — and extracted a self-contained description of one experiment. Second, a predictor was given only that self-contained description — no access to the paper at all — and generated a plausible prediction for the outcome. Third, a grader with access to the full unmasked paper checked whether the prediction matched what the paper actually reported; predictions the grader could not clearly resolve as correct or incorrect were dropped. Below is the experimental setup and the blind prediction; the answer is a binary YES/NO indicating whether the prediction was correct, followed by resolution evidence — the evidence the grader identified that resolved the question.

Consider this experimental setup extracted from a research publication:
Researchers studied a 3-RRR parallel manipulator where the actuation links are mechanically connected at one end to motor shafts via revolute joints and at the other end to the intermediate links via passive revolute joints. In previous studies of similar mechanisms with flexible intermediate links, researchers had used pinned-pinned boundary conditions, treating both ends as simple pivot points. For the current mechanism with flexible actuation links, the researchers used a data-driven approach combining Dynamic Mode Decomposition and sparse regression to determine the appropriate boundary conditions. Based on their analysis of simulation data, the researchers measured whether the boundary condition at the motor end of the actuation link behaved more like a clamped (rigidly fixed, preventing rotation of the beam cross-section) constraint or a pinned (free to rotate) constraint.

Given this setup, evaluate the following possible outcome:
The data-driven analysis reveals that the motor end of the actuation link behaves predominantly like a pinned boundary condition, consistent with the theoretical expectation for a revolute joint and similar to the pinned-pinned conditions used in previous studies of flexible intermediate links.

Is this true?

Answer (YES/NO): NO